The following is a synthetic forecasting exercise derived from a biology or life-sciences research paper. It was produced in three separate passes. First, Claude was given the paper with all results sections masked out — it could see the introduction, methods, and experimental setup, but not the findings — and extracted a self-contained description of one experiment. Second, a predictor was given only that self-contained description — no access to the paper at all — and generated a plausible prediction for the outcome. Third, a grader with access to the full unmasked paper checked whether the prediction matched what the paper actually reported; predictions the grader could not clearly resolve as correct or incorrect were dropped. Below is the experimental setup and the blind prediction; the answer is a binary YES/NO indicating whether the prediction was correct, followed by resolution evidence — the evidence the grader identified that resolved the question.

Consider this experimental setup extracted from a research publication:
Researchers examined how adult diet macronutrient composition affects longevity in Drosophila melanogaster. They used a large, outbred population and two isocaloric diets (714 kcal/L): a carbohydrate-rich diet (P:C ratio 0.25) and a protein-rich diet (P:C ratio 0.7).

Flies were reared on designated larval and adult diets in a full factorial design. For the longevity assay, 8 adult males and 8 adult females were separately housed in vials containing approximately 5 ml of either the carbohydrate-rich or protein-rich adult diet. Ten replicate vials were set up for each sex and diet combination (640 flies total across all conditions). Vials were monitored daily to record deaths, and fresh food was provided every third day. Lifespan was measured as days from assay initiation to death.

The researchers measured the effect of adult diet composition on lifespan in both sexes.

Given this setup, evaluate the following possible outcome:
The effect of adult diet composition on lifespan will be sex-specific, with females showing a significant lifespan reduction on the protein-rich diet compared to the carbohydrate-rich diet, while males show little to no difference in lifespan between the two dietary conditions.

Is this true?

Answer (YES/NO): NO